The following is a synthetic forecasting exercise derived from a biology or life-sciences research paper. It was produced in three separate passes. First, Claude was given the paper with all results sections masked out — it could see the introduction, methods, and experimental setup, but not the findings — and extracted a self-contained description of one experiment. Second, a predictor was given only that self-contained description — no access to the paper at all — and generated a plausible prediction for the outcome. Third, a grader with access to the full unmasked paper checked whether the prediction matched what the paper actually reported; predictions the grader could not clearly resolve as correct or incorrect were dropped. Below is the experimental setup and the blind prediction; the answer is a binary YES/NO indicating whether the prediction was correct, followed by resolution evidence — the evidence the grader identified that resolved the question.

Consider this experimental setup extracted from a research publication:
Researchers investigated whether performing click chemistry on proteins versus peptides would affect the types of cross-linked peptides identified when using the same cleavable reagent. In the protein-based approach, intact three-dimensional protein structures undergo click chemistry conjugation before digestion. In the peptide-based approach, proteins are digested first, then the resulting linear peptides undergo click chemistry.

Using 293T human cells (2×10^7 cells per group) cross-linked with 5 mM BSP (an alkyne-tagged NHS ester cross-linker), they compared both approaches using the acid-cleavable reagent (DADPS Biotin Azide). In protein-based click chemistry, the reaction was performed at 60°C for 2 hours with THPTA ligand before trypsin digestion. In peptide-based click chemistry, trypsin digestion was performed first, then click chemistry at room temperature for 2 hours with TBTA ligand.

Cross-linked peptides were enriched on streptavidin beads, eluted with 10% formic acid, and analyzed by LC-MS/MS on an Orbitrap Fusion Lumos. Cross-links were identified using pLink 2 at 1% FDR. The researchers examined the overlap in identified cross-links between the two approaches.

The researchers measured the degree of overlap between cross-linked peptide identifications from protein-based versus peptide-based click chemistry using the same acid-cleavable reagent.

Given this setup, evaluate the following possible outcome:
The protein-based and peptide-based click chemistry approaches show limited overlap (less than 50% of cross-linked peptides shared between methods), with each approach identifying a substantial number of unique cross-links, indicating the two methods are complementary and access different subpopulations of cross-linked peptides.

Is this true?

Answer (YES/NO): NO